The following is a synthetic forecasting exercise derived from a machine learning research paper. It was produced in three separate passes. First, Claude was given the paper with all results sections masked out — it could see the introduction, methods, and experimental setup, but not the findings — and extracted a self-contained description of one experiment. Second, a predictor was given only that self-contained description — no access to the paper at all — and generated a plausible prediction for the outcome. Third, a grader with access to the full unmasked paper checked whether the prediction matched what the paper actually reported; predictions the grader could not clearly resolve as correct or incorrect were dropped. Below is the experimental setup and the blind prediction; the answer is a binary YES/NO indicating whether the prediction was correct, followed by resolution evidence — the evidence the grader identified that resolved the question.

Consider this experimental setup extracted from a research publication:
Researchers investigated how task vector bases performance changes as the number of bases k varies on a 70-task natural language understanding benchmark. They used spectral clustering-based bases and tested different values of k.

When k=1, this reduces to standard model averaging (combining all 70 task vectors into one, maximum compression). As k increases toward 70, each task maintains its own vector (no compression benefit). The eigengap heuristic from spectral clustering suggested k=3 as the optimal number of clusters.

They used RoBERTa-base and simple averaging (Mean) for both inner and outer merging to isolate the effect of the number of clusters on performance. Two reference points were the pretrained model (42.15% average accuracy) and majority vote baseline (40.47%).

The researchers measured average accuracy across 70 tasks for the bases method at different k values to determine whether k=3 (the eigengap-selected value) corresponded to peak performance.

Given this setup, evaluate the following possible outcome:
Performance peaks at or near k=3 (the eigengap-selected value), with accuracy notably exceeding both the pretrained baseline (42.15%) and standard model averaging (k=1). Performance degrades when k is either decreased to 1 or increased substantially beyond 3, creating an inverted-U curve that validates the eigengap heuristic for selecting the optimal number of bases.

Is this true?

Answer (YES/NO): YES